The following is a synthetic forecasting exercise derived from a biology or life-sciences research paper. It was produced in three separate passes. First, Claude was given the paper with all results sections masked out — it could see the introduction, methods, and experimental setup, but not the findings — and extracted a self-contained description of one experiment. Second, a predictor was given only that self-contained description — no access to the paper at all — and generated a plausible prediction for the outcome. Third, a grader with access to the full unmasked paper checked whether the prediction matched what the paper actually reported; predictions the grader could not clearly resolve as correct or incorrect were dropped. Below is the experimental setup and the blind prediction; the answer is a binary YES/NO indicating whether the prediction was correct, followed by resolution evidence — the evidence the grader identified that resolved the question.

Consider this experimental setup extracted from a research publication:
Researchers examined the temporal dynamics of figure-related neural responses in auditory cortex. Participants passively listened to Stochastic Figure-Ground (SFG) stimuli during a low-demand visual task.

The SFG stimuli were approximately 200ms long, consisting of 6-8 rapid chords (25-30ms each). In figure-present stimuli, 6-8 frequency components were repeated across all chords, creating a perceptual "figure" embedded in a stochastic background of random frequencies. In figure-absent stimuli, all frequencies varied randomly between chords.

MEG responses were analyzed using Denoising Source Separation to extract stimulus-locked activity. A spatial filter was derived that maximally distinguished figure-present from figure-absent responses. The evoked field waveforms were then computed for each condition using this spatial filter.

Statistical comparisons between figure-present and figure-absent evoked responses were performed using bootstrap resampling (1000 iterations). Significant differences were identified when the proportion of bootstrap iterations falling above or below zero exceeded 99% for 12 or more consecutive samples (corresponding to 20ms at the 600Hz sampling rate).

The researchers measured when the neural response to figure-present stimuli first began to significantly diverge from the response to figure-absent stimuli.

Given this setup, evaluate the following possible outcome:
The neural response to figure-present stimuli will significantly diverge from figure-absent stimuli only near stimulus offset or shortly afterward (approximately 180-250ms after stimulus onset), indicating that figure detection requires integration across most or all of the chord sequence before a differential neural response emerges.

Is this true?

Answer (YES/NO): NO